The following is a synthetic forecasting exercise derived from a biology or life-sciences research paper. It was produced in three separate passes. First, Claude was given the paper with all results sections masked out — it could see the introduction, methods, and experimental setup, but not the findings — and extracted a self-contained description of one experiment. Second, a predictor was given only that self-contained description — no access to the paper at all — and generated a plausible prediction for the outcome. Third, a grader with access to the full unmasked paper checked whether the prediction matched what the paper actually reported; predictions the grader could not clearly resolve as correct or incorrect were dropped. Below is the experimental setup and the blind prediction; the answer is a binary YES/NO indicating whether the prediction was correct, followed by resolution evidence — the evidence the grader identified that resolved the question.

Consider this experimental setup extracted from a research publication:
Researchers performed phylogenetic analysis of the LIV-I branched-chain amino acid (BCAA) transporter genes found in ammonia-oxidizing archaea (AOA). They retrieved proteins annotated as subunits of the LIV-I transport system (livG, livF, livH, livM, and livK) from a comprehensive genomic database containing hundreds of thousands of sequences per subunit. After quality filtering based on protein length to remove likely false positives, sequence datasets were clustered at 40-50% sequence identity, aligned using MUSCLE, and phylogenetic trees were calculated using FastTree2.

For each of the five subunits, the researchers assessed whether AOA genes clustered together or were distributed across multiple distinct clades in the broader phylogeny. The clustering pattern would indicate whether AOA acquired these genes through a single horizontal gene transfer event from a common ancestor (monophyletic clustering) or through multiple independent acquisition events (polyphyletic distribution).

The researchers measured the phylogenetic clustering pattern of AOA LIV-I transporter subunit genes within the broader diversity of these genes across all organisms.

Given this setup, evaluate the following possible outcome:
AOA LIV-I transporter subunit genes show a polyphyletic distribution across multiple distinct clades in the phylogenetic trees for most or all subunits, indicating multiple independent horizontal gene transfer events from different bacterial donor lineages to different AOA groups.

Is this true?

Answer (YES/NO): NO